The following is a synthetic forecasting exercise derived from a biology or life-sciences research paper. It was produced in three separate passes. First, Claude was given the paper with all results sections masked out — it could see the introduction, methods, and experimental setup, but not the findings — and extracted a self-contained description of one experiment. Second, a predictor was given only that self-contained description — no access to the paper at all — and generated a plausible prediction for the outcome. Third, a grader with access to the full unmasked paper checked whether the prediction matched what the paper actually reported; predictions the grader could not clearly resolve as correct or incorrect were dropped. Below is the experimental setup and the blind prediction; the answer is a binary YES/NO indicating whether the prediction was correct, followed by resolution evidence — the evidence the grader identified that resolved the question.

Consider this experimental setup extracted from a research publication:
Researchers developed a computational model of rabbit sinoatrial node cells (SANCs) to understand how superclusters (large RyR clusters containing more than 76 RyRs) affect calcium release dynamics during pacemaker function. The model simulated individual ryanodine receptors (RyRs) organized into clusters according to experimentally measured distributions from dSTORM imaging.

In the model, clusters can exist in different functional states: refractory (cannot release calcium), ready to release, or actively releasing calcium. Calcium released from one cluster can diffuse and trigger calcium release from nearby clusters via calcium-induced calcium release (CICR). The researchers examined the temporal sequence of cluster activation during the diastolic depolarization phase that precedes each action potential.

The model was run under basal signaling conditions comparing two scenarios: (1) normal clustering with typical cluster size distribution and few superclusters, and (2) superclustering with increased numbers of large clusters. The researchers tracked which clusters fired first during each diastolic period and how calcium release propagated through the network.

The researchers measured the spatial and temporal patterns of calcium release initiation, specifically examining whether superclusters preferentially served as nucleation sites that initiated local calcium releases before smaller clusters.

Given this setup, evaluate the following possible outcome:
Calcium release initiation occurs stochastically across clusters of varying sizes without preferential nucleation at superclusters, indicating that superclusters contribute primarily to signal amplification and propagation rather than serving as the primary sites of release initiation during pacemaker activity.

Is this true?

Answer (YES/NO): NO